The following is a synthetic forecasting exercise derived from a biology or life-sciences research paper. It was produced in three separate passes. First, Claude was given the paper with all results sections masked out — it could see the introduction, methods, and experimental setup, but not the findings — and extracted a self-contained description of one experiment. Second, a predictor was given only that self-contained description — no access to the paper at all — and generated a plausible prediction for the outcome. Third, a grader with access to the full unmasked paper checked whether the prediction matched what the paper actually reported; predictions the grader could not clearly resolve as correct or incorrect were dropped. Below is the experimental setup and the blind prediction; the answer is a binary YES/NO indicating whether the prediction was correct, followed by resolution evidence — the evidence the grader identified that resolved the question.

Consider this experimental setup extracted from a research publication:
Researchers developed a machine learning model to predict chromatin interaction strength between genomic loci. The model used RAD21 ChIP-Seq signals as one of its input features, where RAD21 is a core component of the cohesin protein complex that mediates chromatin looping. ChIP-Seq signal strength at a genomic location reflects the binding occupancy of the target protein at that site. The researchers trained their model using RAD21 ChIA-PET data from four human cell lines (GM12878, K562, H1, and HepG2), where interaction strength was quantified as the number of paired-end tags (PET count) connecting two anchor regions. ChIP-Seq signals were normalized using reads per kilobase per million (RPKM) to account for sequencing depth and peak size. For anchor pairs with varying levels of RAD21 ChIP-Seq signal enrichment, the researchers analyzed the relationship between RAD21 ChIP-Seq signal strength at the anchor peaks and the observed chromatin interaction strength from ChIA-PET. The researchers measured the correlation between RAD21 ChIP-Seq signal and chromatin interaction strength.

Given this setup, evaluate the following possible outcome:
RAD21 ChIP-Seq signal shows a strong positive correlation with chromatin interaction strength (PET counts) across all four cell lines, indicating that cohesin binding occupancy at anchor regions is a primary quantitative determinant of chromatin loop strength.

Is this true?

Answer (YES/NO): NO